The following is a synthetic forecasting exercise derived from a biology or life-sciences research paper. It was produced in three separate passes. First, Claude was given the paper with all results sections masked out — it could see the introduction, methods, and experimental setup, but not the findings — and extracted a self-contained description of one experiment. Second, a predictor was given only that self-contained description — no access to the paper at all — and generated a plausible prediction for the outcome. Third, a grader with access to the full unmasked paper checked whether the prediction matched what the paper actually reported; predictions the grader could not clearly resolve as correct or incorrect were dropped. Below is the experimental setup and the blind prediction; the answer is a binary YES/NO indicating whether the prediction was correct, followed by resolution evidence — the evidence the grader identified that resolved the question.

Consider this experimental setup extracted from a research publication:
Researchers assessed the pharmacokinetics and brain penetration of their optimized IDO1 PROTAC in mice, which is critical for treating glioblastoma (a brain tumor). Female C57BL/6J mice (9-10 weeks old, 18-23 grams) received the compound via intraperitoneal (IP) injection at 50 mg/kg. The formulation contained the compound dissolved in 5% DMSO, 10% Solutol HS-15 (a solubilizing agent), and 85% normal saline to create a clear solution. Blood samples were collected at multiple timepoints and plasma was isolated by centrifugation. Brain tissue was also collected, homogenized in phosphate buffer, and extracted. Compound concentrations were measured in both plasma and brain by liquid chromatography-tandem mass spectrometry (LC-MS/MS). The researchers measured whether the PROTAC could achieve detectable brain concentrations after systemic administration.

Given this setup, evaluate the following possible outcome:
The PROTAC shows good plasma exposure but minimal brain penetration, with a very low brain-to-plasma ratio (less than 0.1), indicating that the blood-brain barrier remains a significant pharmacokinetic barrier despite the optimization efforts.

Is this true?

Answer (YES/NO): YES